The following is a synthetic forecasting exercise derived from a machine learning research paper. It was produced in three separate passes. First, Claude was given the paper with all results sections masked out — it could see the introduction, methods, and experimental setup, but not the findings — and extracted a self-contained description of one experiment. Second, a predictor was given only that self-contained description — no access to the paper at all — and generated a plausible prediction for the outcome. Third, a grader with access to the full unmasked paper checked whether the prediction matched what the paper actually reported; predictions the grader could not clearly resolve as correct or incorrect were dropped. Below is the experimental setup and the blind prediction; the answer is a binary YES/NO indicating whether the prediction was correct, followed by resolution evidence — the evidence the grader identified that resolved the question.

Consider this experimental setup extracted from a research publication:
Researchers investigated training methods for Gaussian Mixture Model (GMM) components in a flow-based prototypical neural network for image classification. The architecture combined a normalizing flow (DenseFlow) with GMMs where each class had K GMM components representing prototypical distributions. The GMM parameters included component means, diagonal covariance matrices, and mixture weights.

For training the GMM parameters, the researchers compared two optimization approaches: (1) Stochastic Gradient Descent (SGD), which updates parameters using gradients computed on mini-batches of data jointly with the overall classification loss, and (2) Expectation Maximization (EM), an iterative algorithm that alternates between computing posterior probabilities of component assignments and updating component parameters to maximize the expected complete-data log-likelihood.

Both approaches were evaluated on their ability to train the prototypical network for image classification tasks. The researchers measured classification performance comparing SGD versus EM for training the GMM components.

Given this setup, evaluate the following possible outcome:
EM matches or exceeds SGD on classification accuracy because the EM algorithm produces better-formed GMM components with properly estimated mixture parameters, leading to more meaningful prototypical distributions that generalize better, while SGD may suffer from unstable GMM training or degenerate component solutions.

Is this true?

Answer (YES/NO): NO